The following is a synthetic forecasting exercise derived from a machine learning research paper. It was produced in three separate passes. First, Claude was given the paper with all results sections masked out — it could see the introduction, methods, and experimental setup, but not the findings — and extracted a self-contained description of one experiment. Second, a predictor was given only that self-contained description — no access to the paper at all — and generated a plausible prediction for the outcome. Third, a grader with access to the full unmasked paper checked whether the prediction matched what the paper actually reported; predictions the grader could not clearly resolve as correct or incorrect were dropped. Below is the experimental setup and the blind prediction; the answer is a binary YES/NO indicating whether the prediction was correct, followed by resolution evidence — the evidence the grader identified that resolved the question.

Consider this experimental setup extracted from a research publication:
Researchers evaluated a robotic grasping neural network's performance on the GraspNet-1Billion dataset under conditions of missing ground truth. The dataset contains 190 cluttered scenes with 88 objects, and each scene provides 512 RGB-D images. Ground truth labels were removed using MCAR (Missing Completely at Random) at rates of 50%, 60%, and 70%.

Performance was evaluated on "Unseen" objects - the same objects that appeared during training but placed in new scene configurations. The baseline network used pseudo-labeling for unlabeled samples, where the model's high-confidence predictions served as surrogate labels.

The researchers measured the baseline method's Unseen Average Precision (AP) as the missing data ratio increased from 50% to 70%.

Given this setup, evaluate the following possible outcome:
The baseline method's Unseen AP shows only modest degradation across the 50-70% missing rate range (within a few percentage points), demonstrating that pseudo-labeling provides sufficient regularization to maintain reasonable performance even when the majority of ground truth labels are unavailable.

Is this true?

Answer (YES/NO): NO